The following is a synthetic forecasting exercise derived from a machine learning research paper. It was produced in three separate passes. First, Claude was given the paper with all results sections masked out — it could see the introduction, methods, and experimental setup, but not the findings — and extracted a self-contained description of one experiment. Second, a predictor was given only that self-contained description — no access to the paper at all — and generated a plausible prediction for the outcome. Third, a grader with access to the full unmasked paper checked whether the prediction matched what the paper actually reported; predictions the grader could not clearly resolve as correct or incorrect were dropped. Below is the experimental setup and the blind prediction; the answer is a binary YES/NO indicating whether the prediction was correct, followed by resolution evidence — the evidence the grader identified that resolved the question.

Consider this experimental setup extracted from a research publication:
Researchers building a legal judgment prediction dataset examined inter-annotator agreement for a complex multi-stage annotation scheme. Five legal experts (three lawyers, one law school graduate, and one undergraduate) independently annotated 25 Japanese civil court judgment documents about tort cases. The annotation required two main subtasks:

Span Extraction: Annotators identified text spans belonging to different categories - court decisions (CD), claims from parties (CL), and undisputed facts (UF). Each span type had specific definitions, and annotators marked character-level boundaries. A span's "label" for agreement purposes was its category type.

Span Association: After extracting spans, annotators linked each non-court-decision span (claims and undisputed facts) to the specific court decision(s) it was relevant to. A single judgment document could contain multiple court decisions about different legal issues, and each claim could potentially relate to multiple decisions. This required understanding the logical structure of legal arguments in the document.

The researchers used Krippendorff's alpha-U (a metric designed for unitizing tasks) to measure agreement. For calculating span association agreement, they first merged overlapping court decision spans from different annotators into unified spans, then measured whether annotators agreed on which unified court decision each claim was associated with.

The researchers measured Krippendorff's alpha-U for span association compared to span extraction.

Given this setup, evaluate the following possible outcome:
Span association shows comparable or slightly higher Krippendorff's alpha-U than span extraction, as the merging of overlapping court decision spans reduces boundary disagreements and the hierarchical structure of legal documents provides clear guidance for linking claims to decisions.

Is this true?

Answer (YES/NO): NO